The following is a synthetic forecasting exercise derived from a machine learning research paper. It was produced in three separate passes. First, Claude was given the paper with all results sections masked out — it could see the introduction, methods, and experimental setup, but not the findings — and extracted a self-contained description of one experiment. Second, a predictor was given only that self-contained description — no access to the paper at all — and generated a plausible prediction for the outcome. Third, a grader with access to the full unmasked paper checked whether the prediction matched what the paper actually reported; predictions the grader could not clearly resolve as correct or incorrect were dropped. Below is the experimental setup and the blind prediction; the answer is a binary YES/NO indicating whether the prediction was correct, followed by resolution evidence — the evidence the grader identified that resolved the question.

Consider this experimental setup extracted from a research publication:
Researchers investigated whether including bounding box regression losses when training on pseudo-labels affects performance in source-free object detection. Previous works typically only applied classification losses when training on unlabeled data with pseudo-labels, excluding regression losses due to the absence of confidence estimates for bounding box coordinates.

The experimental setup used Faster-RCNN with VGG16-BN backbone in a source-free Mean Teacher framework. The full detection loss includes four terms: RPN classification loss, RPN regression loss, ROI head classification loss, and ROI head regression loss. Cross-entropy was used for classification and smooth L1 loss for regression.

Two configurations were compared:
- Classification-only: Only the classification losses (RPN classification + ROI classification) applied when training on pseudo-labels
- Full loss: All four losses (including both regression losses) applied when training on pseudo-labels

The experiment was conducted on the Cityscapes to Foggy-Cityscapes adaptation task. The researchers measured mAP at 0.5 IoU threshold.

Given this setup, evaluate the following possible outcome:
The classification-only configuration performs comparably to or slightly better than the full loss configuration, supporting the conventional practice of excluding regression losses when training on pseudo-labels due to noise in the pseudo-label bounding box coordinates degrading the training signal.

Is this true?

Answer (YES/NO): NO